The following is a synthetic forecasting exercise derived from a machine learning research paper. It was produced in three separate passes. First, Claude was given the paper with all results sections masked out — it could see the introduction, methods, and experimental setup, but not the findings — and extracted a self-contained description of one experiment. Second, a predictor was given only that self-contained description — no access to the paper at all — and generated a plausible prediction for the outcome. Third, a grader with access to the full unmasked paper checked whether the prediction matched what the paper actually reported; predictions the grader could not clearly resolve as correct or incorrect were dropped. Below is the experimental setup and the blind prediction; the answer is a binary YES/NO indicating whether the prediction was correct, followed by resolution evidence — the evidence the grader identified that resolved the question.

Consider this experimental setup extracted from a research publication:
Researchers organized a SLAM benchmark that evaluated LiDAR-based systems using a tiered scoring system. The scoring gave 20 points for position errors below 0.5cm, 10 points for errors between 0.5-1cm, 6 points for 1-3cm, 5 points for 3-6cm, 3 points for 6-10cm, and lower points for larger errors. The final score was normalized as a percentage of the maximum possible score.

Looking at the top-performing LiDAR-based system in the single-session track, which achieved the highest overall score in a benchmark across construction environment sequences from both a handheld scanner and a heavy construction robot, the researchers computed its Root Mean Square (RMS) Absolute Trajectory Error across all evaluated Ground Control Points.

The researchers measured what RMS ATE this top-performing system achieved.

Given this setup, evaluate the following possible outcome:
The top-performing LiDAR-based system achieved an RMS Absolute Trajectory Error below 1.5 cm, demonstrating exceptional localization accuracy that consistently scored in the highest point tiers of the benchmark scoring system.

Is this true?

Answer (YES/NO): NO